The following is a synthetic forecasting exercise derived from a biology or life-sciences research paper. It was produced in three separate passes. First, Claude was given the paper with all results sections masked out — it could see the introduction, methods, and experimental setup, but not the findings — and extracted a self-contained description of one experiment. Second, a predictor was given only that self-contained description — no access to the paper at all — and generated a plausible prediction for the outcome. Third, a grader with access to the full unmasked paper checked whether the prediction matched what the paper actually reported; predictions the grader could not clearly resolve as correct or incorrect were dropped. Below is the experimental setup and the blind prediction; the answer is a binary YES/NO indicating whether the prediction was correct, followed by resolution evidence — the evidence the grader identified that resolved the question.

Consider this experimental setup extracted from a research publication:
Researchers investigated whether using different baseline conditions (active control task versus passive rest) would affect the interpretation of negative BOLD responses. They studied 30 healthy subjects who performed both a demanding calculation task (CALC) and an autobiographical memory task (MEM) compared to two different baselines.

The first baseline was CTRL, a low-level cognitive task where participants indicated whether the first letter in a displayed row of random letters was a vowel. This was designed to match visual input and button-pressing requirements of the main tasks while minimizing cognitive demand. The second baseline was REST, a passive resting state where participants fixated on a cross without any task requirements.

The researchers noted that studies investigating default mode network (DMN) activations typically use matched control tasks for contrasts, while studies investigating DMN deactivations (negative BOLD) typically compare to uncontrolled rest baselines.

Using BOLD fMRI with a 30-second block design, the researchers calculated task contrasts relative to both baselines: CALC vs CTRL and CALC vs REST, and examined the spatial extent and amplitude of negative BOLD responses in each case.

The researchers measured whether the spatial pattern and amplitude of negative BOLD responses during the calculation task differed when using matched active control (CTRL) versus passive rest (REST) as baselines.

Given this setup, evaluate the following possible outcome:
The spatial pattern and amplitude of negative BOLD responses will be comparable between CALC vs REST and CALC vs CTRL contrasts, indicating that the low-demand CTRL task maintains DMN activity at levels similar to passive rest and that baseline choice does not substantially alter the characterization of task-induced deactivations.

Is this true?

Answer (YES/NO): NO